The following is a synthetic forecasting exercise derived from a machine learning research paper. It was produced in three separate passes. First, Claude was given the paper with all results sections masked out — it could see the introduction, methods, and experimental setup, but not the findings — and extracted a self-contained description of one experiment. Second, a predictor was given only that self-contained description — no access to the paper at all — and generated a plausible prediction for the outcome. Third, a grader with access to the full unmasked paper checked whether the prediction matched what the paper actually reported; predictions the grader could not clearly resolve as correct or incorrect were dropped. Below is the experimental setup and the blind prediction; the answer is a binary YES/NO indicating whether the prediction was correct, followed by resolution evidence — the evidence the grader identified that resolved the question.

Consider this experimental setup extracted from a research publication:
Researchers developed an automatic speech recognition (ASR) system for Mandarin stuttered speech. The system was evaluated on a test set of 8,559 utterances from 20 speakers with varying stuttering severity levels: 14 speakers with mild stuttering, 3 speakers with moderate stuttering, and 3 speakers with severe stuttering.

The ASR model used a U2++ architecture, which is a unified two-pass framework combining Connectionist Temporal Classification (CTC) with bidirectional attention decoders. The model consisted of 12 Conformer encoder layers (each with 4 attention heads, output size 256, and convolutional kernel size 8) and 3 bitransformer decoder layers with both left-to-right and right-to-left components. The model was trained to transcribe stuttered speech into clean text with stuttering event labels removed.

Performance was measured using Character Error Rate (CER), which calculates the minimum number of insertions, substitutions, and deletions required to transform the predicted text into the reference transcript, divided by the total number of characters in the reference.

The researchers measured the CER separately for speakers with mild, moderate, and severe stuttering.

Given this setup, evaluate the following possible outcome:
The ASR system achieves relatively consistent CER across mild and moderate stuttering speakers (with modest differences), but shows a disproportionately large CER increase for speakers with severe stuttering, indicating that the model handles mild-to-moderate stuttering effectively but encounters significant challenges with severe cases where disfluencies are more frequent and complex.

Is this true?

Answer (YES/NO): YES